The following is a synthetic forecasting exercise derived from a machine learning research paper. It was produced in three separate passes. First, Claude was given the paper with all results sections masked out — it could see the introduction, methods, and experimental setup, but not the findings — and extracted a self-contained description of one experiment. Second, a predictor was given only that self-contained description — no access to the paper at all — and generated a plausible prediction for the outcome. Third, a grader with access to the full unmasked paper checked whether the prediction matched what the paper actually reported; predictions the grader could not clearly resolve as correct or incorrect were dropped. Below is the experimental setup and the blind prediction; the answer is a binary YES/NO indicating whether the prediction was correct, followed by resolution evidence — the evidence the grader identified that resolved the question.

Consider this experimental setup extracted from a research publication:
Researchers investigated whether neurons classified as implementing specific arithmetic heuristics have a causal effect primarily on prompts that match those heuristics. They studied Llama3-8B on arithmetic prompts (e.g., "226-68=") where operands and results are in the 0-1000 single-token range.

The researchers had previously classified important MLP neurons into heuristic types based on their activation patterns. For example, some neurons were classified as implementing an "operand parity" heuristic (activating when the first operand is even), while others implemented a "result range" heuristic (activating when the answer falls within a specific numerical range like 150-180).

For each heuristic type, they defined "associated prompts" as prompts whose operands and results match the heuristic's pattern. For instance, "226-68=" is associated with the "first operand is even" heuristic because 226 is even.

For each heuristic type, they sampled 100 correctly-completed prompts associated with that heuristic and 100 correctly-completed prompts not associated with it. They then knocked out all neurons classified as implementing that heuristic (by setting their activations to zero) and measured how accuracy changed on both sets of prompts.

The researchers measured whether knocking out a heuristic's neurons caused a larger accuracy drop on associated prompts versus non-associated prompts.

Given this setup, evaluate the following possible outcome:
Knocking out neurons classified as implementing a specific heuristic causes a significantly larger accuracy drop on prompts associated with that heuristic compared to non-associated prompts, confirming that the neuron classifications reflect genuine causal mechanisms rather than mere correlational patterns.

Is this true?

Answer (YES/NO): YES